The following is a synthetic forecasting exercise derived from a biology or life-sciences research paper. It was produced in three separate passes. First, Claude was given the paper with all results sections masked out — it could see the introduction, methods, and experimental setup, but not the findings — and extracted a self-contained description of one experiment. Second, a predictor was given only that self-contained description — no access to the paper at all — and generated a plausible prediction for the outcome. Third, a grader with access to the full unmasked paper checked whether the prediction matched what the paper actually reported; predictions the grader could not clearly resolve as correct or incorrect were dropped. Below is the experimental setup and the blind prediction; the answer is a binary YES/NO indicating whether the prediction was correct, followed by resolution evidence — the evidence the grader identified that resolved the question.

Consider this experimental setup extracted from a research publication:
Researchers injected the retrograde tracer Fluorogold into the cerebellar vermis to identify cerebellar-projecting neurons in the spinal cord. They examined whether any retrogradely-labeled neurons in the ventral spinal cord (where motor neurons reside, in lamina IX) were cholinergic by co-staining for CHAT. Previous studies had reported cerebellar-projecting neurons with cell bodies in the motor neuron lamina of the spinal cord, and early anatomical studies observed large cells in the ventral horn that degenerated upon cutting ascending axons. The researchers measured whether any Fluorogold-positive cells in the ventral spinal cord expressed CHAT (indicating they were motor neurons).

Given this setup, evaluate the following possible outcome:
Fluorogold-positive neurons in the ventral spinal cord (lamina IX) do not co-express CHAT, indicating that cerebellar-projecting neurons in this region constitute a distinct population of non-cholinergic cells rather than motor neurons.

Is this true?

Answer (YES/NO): YES